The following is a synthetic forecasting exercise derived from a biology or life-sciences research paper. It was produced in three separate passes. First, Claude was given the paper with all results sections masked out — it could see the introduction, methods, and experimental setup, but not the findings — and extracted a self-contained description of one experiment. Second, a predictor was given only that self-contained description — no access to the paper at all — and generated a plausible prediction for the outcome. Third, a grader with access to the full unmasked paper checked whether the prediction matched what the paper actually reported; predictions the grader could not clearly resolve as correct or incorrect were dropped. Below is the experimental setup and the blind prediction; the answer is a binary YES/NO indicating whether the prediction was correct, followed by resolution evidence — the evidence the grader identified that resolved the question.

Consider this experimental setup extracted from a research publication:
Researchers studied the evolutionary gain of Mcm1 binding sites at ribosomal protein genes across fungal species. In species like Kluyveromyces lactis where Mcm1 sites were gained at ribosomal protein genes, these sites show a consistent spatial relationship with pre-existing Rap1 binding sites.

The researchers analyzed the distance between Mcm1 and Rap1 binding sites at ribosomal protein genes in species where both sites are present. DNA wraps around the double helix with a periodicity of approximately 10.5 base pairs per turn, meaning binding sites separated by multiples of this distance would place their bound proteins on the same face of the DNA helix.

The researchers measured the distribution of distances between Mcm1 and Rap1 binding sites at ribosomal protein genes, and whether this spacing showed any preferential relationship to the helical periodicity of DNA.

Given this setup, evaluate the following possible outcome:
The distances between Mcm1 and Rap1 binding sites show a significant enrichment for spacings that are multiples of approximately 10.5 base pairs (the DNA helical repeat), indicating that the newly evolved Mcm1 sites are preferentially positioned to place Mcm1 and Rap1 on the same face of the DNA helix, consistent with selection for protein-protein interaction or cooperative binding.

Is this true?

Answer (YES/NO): YES